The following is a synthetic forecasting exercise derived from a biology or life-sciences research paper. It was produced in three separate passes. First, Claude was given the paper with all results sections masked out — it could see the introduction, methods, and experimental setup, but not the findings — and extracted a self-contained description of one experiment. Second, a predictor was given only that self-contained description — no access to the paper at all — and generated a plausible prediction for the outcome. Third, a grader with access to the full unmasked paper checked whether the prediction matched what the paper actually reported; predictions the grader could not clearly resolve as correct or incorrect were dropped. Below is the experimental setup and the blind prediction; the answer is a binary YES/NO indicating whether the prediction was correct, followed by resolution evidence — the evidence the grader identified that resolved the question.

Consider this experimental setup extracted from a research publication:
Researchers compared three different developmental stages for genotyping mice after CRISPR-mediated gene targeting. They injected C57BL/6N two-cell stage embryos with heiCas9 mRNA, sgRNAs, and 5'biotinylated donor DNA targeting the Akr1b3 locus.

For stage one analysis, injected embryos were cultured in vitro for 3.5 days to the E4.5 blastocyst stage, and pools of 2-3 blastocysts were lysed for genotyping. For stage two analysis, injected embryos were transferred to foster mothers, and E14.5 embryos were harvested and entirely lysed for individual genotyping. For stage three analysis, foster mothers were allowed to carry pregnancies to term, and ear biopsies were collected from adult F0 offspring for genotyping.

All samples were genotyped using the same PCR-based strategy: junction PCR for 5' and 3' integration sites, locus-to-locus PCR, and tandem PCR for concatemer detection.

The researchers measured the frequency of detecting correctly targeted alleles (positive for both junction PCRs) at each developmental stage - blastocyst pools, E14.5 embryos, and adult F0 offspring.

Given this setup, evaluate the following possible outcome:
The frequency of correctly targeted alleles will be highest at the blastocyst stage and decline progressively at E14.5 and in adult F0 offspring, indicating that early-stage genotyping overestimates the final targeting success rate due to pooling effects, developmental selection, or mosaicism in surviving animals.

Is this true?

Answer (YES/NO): NO